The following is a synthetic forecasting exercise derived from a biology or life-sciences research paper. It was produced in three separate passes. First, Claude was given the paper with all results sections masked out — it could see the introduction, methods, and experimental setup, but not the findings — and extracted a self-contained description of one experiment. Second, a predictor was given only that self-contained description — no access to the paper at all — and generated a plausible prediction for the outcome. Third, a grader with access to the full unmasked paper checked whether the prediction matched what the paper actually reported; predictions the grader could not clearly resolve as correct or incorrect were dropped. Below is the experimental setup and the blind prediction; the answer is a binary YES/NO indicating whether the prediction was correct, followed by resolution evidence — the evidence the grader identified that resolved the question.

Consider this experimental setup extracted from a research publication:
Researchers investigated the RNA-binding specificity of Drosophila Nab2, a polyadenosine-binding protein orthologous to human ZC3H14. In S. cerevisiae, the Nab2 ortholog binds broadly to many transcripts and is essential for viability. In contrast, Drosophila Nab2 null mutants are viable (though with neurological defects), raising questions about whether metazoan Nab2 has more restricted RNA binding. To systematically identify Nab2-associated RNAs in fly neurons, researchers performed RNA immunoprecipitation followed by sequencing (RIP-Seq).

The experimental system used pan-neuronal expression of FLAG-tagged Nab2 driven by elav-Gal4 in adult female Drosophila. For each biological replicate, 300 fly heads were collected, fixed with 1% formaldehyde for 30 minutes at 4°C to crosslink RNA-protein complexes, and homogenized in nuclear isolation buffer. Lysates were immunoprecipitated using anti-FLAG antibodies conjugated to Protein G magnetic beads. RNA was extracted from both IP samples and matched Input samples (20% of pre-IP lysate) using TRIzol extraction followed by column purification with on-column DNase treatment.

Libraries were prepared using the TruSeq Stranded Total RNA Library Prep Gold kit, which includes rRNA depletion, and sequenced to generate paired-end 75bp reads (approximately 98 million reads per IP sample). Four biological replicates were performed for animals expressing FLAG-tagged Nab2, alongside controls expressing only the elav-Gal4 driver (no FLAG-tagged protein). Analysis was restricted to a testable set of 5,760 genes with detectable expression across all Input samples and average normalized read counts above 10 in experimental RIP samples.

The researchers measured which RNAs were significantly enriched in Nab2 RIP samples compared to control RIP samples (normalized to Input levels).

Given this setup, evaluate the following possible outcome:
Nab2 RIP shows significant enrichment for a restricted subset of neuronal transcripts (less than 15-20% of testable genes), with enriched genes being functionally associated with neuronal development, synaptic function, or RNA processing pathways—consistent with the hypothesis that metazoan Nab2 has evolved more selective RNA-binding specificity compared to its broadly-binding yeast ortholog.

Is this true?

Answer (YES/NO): YES